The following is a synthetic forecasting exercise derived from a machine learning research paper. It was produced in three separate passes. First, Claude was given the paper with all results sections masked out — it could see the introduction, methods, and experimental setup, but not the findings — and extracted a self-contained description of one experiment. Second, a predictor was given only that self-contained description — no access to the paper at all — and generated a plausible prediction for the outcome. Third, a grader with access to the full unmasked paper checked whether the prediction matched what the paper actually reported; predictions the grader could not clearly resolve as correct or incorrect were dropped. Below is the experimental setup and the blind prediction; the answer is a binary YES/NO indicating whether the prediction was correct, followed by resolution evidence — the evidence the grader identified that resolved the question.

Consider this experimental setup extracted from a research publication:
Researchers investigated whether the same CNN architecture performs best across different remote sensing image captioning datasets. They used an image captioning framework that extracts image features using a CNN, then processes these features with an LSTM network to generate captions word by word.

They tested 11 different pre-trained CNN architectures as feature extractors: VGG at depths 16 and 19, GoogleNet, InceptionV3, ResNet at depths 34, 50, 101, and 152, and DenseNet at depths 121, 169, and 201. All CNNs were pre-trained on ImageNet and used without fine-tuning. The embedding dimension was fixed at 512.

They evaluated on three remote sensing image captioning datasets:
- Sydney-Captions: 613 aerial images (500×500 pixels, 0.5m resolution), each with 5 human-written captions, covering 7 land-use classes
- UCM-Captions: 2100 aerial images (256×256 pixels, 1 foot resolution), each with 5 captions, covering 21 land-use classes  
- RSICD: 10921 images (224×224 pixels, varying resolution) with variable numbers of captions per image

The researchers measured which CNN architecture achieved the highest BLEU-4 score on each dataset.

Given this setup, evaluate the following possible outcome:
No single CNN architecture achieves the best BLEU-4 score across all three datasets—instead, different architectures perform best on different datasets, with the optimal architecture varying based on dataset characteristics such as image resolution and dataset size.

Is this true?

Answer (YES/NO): YES